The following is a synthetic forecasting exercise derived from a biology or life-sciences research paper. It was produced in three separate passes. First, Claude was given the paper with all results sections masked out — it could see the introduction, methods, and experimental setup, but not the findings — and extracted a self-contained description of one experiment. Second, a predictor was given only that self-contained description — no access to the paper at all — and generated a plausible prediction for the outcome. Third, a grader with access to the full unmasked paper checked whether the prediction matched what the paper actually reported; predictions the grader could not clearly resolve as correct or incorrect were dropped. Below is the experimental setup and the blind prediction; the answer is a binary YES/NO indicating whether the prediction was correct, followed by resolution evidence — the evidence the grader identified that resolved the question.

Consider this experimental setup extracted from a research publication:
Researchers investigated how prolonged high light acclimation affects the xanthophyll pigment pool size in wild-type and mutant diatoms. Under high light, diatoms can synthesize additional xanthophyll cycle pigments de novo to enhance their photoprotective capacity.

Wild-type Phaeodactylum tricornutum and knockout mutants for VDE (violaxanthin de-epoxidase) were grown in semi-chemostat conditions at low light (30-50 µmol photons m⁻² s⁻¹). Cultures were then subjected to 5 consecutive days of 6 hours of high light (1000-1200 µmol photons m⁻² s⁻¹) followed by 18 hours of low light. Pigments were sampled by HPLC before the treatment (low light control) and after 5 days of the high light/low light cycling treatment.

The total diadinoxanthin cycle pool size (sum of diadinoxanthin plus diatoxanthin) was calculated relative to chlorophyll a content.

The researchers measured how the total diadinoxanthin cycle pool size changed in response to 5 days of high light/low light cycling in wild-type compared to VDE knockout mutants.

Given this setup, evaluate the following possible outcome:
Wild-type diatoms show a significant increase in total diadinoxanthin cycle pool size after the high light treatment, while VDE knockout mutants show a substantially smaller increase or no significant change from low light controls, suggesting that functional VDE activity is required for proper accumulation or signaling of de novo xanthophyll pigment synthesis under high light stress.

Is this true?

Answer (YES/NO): NO